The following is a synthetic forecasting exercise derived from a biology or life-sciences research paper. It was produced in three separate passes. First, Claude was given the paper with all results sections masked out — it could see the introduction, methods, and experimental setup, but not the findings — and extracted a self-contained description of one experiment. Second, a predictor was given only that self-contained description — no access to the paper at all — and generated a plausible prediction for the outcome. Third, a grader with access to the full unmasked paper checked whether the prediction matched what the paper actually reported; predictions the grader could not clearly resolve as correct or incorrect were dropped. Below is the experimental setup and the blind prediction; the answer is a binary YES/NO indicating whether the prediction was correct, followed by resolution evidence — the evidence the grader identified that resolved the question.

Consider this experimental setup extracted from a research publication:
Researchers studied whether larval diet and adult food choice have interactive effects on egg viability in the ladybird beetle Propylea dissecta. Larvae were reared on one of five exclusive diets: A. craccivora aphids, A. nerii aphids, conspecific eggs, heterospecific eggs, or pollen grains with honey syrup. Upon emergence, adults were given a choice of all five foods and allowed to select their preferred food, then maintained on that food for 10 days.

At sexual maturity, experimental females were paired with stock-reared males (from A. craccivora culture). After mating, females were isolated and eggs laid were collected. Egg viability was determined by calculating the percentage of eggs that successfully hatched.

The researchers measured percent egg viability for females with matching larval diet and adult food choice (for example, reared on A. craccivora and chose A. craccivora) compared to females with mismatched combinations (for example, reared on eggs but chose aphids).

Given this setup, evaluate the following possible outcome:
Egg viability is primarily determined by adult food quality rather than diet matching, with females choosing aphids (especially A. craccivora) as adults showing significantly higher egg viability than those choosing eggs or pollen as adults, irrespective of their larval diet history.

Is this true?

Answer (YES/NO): NO